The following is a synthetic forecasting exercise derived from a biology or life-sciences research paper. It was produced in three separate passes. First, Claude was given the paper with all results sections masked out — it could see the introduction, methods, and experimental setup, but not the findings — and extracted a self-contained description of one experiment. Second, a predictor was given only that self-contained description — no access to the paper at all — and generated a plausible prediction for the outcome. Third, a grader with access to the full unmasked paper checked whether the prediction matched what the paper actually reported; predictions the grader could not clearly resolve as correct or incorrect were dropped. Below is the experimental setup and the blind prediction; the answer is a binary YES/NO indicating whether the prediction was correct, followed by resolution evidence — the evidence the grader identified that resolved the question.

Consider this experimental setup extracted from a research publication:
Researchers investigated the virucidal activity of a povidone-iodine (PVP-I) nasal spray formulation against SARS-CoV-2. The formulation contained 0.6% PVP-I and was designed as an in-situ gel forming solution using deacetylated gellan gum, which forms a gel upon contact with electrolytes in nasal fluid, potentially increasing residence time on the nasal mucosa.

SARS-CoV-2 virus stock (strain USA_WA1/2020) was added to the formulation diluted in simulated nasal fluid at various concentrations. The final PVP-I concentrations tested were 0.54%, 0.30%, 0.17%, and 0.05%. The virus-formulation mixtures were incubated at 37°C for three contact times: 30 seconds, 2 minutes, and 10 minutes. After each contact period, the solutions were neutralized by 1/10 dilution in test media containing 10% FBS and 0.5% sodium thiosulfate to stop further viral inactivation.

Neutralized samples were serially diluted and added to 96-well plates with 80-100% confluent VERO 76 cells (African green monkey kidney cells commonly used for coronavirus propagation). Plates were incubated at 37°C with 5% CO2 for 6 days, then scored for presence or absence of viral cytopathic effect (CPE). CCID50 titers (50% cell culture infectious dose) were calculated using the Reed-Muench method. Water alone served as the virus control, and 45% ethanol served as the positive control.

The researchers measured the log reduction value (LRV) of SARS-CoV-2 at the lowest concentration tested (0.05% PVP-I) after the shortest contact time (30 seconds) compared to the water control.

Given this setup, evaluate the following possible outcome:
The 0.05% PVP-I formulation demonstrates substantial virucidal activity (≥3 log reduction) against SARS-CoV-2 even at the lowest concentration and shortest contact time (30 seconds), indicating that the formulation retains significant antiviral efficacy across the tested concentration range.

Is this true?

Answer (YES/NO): NO